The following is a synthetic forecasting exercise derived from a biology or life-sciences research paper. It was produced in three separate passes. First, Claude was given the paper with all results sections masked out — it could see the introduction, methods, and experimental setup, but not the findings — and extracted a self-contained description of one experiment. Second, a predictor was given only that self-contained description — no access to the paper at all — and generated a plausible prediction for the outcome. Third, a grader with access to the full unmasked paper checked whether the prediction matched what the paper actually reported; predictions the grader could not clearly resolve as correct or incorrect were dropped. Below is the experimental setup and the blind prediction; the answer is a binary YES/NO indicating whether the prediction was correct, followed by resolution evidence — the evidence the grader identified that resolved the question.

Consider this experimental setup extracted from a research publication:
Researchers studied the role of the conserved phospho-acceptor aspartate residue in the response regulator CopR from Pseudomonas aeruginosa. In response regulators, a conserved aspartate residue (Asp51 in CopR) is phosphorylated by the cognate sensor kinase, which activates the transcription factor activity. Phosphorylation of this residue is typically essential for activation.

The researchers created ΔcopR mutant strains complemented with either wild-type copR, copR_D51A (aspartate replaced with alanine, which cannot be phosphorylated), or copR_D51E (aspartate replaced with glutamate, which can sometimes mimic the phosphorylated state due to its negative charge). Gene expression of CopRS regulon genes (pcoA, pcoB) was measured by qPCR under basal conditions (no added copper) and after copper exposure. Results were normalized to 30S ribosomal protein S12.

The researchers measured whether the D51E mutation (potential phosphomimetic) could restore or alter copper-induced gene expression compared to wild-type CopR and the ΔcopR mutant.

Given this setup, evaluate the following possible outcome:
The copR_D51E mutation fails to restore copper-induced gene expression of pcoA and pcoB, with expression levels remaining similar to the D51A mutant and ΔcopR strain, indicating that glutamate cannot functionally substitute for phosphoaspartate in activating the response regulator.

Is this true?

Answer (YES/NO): YES